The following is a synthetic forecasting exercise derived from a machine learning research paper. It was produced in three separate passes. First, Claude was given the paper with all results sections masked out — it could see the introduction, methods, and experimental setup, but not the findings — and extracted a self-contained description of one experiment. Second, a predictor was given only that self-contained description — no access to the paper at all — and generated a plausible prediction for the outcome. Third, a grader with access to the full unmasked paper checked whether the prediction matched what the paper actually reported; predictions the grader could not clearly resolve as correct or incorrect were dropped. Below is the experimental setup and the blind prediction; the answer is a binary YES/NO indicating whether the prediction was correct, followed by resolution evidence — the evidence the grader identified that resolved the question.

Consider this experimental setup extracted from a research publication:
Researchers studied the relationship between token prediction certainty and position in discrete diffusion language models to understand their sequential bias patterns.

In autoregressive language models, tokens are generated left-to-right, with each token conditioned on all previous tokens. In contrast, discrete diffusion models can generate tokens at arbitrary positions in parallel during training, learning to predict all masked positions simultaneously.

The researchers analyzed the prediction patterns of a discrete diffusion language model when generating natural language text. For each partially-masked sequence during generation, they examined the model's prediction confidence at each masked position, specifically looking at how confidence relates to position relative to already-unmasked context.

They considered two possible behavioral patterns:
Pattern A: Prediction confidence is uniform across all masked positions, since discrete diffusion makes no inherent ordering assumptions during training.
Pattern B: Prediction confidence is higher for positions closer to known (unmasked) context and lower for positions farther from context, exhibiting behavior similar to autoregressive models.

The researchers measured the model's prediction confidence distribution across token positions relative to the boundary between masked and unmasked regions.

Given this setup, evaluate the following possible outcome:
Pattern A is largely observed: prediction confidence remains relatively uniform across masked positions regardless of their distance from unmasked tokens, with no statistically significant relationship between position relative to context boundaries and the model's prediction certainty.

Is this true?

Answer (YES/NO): NO